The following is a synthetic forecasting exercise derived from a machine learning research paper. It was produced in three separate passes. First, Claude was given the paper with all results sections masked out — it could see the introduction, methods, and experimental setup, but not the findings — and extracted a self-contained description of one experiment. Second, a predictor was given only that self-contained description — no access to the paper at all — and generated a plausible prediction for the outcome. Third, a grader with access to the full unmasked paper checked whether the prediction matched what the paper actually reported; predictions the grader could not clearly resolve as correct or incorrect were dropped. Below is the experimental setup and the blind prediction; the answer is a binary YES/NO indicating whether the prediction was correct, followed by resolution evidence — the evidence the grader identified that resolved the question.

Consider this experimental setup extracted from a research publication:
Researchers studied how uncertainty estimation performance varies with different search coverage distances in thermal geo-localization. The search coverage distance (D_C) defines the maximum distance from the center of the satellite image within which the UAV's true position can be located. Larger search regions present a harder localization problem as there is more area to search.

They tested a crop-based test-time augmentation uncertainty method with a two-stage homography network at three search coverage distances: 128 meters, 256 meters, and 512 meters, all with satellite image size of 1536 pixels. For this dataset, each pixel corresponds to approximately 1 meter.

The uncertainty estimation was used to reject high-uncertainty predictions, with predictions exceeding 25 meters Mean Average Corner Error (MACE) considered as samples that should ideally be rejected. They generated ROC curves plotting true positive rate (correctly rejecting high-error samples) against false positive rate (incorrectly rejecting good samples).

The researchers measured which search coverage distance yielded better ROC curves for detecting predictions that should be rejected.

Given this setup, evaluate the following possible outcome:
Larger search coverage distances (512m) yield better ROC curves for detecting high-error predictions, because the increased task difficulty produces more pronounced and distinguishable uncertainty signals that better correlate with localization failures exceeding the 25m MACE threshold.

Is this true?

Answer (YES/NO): YES